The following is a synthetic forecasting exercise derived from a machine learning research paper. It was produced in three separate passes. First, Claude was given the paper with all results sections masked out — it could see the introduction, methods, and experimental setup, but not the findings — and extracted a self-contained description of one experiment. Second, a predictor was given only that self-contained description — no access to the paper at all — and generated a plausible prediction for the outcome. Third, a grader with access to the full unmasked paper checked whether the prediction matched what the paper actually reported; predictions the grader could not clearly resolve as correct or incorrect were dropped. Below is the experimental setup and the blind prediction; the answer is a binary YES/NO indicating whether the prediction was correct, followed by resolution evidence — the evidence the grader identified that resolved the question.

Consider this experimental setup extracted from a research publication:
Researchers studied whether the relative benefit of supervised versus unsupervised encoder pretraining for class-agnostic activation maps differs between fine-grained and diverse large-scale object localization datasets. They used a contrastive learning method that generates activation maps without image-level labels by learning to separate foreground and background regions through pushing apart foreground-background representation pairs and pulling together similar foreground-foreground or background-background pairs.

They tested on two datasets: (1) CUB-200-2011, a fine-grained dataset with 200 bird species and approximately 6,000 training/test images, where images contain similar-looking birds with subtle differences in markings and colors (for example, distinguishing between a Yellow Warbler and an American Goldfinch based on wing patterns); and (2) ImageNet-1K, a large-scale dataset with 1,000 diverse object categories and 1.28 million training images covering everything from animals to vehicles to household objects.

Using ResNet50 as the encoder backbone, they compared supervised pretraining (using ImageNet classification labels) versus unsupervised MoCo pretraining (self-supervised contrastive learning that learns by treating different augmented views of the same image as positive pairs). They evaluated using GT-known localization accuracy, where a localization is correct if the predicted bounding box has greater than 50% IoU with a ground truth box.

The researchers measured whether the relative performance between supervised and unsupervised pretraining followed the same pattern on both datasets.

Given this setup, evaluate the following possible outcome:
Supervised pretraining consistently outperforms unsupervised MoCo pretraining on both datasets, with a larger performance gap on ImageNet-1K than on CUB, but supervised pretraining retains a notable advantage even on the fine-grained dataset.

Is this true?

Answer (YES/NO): NO